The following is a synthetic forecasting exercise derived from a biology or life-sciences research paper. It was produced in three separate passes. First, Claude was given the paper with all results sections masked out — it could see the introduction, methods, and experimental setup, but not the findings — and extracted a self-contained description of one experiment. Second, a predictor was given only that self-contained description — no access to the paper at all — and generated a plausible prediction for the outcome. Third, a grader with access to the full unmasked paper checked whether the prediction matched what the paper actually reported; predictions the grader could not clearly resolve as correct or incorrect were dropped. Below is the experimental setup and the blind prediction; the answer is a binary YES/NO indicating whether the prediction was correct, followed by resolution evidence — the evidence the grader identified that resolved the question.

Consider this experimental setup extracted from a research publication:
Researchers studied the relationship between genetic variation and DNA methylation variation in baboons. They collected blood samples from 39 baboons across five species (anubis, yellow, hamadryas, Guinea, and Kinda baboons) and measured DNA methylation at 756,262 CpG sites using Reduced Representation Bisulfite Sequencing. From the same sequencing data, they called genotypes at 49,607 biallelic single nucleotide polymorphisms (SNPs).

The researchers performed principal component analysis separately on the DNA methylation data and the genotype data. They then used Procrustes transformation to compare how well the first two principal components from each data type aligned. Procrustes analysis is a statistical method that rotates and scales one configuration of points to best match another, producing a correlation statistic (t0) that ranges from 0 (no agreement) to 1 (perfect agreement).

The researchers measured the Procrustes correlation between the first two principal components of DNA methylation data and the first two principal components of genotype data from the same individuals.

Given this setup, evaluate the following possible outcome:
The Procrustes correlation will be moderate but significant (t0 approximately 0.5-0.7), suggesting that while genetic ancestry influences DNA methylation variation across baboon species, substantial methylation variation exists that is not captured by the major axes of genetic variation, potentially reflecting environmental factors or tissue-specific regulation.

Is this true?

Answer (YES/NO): NO